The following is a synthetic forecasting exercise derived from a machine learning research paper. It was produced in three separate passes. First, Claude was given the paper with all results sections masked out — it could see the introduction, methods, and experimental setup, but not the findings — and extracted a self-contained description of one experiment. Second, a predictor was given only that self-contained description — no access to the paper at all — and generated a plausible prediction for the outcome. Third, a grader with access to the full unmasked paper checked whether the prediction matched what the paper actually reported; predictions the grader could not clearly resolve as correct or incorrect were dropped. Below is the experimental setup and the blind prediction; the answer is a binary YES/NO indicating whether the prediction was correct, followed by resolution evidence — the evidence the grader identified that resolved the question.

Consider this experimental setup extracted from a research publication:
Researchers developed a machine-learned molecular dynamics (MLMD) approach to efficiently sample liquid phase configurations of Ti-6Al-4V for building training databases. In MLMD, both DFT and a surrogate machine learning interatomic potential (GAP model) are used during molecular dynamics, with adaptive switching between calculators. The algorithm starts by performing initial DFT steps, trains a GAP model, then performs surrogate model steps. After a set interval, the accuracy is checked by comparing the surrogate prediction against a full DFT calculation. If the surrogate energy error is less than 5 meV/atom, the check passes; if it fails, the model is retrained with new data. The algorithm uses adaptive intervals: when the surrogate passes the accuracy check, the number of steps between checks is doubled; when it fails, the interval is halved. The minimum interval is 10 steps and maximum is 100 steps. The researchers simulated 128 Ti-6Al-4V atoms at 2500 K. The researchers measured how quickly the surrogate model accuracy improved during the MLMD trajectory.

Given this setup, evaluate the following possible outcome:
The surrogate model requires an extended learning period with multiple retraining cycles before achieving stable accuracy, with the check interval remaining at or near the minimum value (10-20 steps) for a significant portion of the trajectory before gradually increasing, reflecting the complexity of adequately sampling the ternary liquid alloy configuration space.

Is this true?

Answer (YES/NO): NO